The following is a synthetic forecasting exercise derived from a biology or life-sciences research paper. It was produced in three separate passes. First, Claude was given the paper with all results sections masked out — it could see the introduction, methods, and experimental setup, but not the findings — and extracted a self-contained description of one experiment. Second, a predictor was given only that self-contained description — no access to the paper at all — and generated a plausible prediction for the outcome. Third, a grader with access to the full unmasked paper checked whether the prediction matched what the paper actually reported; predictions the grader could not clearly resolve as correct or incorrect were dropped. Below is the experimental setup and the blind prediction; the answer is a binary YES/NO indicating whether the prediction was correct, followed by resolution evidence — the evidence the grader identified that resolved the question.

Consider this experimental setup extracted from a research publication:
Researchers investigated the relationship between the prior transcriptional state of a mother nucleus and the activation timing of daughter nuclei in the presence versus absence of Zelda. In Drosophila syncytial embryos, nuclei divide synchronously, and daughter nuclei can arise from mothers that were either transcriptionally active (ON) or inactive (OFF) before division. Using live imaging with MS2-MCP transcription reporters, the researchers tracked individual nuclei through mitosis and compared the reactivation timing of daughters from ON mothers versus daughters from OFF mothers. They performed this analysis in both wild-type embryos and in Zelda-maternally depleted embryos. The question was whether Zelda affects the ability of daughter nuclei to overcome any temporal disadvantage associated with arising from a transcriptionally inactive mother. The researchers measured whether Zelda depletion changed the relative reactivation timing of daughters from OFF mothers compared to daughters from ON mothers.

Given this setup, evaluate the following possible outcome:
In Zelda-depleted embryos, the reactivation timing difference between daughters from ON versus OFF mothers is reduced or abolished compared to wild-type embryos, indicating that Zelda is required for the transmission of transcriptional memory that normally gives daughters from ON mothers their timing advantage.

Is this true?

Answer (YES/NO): NO